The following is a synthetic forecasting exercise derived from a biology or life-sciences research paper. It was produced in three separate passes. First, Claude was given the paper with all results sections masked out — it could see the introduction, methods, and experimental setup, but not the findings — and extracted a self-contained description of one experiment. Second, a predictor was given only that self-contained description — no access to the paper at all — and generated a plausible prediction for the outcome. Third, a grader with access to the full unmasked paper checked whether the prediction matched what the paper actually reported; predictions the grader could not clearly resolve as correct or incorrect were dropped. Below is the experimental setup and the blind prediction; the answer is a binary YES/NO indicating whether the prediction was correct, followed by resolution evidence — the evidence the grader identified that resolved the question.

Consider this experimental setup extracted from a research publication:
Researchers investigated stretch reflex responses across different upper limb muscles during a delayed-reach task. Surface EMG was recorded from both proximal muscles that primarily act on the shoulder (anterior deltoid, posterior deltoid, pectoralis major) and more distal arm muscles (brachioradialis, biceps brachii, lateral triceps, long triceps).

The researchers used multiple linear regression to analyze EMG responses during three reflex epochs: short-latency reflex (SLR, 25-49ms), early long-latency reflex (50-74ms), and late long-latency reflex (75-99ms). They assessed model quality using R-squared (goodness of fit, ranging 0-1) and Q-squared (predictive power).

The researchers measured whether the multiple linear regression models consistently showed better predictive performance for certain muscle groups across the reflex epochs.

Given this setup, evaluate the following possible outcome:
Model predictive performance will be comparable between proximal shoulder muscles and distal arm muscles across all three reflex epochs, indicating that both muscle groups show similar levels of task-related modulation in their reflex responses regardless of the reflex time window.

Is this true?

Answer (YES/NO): NO